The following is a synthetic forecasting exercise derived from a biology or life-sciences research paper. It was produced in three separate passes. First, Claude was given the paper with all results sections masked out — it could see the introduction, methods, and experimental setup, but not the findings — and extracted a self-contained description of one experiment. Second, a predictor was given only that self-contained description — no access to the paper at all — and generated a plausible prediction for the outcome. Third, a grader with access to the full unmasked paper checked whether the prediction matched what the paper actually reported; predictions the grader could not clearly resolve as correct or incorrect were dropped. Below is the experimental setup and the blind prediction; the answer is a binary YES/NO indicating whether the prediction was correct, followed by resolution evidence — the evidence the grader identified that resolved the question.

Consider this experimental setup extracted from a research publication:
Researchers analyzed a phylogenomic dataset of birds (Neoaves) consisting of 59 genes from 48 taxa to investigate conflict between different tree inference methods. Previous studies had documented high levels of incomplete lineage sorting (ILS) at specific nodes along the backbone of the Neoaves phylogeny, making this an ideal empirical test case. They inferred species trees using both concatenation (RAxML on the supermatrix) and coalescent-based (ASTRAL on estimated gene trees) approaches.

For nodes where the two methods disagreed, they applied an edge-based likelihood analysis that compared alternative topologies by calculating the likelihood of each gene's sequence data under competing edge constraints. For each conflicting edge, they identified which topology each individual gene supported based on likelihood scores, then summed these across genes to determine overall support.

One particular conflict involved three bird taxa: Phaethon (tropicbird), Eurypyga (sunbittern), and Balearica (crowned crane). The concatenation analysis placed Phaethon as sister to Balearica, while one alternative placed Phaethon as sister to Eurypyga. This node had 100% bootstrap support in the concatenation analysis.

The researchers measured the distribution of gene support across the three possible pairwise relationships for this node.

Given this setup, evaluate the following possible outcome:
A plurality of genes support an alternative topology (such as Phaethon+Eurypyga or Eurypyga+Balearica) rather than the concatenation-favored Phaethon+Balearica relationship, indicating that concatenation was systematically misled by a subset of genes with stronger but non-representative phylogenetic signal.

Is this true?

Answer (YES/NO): NO